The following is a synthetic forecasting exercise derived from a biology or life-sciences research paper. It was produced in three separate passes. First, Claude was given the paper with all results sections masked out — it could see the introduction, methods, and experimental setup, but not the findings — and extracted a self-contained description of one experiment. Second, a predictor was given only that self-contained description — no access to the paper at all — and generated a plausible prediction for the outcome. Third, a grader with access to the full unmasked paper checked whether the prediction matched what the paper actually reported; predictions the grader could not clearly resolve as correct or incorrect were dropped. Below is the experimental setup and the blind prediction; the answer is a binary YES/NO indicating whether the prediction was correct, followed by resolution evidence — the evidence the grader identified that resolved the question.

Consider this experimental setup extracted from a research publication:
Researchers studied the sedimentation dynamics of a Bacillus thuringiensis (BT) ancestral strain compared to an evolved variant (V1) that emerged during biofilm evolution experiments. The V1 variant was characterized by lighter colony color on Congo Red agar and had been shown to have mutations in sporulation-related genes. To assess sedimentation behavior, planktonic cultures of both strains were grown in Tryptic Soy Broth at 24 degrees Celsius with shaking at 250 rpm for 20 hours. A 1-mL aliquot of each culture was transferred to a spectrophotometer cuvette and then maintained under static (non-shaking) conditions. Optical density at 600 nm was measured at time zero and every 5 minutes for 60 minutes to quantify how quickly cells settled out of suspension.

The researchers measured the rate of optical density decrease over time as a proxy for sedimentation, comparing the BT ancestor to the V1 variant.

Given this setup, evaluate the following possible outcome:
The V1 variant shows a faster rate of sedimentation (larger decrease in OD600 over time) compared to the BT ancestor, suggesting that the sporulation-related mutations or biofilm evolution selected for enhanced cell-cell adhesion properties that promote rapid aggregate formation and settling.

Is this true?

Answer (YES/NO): NO